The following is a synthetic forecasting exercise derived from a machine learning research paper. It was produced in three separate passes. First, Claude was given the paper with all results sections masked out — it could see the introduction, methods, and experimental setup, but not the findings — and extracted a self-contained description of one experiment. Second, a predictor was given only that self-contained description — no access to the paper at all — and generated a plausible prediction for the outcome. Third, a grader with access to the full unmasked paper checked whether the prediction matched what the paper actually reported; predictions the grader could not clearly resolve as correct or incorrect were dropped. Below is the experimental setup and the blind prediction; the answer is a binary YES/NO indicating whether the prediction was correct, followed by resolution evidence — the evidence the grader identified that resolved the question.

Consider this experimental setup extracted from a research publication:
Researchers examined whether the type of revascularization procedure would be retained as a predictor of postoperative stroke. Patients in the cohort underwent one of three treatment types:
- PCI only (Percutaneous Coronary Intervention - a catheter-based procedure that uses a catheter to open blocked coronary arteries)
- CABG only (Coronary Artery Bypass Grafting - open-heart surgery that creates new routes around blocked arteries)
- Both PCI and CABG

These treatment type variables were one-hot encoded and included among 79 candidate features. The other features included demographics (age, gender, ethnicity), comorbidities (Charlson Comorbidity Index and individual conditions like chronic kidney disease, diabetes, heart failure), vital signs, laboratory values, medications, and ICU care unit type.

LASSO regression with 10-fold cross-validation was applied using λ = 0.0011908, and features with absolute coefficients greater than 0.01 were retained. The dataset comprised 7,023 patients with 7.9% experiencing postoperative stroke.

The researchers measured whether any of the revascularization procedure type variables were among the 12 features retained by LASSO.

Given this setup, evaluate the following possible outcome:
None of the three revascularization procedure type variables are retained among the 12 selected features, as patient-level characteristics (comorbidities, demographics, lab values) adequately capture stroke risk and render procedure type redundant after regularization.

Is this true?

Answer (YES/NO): YES